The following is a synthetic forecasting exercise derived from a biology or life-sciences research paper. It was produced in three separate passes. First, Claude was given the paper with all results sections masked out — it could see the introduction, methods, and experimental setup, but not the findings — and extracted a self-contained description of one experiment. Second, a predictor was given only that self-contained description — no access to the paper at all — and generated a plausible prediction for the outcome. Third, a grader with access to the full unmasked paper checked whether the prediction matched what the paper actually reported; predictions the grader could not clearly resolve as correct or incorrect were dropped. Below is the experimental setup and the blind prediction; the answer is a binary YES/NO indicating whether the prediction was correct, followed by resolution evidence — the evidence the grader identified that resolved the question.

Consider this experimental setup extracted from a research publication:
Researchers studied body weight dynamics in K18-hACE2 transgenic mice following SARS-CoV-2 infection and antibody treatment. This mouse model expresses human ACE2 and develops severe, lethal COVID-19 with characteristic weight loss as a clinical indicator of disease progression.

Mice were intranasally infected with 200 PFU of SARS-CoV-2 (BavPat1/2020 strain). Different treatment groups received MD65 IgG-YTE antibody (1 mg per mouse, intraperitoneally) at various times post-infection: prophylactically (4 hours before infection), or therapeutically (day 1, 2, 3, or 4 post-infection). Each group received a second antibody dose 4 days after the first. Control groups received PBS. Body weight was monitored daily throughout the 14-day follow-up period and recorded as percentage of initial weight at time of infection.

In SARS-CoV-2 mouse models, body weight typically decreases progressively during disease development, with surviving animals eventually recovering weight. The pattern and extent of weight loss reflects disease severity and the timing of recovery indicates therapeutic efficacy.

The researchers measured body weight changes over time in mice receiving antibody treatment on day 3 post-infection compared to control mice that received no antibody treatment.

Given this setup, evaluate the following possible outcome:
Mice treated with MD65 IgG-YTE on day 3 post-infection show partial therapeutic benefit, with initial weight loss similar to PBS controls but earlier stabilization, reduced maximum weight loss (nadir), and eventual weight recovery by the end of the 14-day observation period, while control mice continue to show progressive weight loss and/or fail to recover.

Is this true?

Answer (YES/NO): NO